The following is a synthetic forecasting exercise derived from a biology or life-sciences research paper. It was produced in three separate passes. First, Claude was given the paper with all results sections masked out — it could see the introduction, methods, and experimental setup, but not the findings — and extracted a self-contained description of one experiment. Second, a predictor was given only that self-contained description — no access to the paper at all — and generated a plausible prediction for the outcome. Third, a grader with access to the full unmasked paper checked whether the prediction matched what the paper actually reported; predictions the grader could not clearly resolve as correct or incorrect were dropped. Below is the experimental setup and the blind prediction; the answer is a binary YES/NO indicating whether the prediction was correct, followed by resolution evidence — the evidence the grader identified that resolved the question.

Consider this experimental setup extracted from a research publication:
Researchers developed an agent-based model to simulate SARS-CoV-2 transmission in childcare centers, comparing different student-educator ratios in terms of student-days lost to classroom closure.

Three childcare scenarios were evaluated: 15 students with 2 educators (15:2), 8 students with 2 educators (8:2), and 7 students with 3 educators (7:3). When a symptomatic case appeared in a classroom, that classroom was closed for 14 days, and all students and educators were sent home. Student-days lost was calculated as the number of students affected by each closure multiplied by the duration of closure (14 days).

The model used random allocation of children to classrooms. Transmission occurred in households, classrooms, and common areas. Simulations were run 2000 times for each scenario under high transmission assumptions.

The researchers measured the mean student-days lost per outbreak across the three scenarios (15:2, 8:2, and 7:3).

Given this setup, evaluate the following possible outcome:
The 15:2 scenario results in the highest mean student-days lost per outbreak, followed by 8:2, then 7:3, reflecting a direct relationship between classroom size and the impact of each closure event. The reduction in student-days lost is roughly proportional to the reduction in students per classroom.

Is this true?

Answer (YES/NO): NO